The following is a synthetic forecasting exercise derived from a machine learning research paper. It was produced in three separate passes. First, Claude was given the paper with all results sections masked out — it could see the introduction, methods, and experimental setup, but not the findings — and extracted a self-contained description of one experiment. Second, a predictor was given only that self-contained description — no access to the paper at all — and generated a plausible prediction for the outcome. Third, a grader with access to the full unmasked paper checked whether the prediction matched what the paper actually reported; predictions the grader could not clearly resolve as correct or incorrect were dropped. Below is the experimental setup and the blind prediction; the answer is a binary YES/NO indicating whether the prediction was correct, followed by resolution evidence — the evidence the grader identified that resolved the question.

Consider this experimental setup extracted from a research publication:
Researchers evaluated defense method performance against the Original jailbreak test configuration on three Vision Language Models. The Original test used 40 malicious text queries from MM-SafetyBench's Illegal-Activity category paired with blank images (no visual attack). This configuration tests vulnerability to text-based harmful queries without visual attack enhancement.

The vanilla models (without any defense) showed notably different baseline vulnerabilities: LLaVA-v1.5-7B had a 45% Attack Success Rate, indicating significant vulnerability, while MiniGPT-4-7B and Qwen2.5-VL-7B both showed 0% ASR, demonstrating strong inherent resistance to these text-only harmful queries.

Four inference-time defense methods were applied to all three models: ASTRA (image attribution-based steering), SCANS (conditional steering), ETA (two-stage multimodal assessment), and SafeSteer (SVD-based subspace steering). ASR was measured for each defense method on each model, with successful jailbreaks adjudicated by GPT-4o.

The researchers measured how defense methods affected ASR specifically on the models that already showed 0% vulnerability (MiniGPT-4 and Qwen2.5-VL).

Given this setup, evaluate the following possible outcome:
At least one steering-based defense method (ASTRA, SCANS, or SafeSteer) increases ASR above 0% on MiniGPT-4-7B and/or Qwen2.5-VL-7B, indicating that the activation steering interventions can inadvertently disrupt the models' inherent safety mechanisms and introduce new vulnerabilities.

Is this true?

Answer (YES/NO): NO